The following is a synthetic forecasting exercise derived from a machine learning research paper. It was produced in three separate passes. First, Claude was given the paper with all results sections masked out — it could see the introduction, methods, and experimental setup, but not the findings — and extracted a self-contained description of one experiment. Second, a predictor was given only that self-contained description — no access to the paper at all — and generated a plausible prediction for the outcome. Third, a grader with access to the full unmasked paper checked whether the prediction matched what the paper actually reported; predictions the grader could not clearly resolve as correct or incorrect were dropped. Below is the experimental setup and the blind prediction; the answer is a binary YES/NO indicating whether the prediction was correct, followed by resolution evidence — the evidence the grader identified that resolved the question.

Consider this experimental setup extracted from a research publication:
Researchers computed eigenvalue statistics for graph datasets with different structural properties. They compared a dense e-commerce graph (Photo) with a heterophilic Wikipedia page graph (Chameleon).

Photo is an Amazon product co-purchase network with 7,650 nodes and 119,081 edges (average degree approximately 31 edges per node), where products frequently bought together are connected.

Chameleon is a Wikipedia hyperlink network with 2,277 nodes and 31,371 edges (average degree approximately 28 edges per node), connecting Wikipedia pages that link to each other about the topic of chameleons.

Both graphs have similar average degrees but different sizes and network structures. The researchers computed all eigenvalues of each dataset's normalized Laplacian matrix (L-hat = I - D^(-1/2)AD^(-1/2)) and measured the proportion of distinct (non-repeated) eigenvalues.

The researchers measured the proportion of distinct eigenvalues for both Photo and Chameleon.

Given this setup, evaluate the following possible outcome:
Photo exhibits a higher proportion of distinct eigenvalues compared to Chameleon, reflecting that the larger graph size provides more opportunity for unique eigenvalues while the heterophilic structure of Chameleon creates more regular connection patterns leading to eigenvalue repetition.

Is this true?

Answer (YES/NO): YES